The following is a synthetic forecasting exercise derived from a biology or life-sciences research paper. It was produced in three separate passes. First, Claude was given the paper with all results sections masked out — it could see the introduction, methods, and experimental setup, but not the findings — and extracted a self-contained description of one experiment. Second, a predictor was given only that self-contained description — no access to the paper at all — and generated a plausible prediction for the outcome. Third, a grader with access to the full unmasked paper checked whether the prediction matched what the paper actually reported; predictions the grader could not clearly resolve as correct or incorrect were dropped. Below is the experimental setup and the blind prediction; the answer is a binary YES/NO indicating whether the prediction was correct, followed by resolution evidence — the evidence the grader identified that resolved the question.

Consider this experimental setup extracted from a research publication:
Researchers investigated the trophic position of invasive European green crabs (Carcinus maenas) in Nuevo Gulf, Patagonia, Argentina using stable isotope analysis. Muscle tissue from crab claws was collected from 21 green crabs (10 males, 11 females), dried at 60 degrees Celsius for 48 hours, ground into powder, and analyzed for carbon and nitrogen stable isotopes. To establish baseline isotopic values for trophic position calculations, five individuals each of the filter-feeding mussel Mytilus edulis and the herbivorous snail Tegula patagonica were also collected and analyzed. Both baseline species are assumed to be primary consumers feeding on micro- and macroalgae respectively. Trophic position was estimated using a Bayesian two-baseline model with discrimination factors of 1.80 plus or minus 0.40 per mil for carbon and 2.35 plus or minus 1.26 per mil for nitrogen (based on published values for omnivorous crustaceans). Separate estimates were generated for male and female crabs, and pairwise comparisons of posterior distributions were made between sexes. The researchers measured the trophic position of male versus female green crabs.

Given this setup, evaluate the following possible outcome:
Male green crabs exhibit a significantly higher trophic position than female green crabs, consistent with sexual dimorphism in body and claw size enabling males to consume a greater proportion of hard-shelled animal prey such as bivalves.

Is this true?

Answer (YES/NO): NO